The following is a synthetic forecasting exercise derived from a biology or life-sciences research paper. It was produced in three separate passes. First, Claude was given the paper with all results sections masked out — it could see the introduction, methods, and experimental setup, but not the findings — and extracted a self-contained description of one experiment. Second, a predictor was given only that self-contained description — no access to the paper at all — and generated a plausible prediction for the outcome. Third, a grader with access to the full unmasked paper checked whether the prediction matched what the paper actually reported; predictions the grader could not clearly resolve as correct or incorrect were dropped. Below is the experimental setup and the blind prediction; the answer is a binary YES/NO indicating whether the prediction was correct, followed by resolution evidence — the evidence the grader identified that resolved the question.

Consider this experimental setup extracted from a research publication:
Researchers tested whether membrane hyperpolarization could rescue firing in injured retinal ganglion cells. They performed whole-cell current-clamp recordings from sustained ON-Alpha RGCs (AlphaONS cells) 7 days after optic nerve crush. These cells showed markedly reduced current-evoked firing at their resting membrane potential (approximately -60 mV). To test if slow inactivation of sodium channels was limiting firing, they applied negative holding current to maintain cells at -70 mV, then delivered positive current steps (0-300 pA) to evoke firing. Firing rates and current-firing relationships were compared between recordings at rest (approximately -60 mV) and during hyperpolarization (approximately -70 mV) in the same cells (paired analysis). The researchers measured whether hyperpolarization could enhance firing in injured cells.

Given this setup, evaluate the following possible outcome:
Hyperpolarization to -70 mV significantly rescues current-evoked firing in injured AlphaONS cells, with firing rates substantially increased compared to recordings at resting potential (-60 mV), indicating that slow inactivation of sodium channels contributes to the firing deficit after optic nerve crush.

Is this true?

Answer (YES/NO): YES